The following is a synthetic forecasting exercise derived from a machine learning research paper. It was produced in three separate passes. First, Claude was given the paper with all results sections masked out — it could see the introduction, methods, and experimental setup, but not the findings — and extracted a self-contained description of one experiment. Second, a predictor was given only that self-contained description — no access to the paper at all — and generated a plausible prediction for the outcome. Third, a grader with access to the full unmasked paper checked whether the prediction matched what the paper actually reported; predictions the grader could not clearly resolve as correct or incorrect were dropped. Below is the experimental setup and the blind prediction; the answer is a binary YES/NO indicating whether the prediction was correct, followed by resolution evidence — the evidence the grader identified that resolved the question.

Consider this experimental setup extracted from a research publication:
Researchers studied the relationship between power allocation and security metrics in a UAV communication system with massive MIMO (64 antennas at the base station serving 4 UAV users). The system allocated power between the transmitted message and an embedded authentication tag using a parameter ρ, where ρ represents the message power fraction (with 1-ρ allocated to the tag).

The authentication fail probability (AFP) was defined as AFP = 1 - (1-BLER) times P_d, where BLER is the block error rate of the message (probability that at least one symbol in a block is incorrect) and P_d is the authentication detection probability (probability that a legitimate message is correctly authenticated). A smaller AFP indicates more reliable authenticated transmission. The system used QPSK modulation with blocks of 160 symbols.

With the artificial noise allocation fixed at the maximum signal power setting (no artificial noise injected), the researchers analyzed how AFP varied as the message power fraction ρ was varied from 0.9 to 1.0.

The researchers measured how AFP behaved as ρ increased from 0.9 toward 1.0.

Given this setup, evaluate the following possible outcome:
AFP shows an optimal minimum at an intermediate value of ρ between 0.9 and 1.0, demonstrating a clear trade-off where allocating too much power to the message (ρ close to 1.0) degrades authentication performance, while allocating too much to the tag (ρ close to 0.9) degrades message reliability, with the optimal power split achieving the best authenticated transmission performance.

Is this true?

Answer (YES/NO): YES